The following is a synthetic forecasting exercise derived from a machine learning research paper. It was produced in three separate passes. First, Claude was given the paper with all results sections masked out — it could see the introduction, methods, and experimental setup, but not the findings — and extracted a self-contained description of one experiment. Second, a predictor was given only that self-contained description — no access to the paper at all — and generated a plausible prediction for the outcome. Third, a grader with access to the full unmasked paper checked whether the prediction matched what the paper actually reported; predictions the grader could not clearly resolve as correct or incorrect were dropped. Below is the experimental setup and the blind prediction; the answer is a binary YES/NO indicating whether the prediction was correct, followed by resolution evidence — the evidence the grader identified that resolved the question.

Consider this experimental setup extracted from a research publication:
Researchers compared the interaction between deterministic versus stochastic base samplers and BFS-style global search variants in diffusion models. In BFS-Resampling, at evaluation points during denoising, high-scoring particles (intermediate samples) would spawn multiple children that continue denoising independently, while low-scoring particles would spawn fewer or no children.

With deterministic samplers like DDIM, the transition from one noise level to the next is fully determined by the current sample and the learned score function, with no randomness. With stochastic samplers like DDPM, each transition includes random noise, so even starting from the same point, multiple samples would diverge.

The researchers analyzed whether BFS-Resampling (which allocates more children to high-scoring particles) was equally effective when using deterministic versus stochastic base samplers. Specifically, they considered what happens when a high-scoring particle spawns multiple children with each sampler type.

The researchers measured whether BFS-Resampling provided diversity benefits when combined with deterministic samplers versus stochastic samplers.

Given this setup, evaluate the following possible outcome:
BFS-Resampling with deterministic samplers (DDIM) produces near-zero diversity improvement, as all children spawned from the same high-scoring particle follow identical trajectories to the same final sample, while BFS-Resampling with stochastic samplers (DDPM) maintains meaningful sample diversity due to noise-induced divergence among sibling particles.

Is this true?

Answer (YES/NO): YES